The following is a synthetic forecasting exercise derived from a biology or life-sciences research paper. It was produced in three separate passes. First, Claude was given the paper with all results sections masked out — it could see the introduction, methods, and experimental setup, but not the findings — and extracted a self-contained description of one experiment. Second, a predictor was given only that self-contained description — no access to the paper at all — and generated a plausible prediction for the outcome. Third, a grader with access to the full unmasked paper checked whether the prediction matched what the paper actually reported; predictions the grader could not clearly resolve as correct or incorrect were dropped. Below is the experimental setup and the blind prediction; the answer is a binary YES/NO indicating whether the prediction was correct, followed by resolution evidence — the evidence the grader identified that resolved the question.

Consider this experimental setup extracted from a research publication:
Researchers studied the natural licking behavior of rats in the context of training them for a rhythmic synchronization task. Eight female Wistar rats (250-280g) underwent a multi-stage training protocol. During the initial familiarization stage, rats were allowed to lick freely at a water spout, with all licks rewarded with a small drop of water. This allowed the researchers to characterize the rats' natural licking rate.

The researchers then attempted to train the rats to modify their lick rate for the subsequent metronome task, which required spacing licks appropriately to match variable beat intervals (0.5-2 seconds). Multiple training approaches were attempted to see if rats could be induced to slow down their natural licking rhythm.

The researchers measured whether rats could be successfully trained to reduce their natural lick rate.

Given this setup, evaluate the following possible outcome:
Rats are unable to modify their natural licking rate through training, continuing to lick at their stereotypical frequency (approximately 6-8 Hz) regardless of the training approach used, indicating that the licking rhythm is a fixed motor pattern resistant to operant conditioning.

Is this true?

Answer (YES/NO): YES